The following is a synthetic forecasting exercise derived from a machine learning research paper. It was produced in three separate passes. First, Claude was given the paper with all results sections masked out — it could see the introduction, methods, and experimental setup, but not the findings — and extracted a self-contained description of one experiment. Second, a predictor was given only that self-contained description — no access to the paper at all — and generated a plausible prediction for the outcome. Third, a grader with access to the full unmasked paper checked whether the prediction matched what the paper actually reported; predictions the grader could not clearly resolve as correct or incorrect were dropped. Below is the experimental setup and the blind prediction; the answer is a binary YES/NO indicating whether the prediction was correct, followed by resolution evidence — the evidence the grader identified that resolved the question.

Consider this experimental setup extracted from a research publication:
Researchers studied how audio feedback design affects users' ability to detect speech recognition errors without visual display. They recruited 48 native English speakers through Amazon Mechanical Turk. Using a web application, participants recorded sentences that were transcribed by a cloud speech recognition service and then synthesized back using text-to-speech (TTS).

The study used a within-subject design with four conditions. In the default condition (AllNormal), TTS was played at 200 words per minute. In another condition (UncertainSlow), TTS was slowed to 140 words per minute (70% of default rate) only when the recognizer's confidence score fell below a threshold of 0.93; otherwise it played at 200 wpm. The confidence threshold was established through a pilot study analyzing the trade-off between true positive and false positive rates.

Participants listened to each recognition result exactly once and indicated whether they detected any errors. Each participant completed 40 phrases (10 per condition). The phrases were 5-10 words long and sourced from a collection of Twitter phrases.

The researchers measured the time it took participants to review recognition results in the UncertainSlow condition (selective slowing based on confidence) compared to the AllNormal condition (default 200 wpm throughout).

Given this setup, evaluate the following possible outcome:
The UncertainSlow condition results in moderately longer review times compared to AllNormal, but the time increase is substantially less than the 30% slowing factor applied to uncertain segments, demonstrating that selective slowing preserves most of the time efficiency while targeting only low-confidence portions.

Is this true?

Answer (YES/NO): YES